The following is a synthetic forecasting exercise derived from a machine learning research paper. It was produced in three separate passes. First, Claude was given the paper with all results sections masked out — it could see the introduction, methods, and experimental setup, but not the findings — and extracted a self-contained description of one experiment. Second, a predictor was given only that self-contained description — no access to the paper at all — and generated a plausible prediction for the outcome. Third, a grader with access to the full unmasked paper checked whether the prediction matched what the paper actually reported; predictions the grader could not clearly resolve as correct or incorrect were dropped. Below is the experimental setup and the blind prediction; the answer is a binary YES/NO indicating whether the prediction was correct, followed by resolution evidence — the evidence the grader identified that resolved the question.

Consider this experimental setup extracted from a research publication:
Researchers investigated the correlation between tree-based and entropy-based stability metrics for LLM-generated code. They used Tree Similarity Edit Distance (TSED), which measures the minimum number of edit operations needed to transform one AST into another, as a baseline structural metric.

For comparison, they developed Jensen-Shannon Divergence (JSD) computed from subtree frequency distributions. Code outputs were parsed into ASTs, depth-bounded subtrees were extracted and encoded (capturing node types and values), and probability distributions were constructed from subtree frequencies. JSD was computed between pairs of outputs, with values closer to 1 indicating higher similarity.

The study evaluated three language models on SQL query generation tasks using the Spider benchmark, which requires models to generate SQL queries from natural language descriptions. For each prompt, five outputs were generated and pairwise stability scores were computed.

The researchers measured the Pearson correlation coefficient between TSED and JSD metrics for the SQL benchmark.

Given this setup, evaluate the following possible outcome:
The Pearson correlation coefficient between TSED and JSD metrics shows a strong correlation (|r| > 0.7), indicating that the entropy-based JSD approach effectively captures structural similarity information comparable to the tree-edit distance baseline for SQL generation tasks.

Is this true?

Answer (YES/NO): YES